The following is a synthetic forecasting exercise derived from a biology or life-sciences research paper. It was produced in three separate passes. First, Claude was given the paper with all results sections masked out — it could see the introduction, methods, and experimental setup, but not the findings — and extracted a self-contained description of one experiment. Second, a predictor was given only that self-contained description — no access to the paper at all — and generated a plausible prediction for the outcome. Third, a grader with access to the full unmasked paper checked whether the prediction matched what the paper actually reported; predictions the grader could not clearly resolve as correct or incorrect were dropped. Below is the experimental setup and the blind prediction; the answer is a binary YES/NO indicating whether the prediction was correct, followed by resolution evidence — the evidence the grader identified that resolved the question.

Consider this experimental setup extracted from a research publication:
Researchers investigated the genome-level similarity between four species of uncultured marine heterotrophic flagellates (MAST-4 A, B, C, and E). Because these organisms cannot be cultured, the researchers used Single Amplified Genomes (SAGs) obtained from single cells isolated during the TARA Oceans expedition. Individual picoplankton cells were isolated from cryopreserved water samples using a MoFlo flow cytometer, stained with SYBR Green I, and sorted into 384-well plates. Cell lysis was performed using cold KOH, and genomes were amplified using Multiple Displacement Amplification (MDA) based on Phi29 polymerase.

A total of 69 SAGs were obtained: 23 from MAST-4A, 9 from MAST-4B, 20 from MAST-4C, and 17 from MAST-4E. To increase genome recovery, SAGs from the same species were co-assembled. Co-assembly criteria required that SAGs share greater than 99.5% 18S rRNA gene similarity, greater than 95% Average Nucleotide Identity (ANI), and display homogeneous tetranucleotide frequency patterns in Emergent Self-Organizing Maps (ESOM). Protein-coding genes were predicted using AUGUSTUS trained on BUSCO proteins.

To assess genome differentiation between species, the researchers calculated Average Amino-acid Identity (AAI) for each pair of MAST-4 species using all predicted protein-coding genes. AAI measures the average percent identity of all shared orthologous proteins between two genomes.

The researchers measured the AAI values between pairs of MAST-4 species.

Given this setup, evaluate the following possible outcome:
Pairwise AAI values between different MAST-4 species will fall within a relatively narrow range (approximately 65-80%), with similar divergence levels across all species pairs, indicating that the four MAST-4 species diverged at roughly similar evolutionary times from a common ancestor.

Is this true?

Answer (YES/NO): NO